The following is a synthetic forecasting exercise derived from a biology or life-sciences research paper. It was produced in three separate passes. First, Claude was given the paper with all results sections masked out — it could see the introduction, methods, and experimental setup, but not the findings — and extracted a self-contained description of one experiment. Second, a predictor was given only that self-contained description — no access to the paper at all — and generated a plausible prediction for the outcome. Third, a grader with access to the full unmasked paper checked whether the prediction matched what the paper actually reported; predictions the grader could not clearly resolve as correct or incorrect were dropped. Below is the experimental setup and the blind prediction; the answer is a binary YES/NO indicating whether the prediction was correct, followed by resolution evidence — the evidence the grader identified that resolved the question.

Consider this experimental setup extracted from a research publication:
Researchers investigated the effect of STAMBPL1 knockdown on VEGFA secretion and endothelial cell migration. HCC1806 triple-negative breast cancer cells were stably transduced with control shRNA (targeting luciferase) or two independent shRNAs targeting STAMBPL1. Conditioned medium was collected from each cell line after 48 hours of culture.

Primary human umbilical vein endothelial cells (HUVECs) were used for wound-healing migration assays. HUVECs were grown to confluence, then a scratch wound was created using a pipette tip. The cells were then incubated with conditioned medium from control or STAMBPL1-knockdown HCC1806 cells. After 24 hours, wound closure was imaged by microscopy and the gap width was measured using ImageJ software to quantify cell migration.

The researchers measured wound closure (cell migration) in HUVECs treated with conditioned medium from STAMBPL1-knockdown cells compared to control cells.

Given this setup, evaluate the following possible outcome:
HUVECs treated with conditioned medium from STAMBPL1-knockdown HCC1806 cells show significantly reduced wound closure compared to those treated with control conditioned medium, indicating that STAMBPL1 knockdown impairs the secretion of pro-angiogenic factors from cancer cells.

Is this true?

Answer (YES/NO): YES